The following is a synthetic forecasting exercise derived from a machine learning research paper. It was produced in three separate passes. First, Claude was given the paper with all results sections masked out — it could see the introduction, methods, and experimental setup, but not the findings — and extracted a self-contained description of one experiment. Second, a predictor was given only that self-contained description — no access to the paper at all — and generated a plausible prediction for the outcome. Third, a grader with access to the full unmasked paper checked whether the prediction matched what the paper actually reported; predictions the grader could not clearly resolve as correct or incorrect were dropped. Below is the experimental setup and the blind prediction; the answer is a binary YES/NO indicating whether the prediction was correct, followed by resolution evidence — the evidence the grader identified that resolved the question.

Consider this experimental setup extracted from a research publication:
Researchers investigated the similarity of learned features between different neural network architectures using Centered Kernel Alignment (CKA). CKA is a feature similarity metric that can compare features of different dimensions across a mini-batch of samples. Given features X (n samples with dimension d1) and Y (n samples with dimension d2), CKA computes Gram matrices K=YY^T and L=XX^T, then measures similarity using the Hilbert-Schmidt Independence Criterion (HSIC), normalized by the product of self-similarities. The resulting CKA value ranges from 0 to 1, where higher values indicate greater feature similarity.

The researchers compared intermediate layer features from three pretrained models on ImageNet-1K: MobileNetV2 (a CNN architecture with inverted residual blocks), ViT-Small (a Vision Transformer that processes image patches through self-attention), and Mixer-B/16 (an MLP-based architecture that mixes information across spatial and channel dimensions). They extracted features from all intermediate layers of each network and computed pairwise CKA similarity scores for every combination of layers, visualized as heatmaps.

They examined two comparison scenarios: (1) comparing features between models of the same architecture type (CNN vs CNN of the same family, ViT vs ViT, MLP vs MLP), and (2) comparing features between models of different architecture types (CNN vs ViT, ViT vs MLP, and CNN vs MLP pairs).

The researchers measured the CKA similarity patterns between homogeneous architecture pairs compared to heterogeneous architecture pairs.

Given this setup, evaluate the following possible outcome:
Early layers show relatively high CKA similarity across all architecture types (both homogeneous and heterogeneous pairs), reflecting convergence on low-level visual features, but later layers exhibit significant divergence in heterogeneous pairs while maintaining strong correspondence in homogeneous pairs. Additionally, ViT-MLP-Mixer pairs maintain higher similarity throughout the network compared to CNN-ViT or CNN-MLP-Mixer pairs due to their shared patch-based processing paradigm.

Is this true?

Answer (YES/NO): NO